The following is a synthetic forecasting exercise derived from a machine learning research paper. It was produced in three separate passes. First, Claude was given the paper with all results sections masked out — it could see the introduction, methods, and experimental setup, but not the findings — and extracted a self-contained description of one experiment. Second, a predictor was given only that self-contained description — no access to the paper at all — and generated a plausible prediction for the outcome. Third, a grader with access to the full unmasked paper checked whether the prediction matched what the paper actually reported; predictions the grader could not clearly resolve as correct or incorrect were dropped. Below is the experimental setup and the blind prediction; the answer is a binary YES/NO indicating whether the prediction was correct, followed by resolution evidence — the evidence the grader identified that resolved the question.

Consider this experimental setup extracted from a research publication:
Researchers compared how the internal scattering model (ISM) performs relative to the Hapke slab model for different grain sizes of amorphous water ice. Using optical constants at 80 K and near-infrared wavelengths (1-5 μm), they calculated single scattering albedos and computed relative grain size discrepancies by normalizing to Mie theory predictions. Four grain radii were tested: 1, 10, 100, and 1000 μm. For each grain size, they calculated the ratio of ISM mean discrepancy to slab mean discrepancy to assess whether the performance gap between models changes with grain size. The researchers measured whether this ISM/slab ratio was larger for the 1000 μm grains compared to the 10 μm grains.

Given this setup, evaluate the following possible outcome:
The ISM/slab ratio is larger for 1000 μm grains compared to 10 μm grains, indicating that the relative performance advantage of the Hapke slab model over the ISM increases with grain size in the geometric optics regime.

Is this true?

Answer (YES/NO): YES